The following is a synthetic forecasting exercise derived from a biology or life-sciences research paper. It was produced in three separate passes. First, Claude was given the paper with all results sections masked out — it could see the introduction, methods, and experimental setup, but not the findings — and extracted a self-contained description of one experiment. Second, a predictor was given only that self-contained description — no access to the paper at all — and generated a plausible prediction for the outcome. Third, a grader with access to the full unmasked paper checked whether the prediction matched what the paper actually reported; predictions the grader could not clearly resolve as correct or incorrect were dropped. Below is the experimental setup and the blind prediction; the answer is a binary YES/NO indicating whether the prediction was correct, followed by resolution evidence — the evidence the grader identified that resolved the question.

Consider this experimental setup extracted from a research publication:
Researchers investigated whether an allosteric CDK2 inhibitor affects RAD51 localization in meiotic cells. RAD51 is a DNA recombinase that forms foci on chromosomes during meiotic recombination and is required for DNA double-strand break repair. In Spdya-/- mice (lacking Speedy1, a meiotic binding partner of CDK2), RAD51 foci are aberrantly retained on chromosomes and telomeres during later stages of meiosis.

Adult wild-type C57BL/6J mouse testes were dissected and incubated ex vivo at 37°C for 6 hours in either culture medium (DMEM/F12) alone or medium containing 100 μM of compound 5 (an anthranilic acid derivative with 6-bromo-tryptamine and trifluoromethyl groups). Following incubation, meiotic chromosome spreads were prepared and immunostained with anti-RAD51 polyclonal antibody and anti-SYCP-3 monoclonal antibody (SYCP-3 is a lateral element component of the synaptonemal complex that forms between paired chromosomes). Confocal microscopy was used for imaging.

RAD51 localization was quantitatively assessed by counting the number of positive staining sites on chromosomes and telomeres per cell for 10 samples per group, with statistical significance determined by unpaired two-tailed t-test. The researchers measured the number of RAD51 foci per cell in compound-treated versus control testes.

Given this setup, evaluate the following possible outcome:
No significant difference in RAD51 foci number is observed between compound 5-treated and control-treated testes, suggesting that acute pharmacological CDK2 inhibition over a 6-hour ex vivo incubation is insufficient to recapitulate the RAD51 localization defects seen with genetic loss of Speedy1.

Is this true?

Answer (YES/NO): NO